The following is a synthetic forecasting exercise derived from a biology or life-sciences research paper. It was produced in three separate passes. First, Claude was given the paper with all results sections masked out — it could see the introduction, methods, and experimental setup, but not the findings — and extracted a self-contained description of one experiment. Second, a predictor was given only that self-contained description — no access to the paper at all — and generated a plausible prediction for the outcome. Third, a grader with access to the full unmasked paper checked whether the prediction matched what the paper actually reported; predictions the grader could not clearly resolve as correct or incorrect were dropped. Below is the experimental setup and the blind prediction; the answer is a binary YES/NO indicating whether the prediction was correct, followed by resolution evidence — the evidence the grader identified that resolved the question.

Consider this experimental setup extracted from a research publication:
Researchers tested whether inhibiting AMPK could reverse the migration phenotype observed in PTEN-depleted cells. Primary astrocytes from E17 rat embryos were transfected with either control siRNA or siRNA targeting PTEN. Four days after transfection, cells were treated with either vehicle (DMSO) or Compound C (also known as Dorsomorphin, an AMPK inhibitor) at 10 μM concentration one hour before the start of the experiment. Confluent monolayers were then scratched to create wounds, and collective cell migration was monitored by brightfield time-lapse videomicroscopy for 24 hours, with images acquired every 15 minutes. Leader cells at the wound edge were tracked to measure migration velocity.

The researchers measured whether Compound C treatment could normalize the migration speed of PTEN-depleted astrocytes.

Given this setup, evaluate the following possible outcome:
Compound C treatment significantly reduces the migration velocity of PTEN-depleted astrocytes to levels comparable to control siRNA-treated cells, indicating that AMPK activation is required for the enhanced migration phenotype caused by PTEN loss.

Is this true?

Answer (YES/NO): NO